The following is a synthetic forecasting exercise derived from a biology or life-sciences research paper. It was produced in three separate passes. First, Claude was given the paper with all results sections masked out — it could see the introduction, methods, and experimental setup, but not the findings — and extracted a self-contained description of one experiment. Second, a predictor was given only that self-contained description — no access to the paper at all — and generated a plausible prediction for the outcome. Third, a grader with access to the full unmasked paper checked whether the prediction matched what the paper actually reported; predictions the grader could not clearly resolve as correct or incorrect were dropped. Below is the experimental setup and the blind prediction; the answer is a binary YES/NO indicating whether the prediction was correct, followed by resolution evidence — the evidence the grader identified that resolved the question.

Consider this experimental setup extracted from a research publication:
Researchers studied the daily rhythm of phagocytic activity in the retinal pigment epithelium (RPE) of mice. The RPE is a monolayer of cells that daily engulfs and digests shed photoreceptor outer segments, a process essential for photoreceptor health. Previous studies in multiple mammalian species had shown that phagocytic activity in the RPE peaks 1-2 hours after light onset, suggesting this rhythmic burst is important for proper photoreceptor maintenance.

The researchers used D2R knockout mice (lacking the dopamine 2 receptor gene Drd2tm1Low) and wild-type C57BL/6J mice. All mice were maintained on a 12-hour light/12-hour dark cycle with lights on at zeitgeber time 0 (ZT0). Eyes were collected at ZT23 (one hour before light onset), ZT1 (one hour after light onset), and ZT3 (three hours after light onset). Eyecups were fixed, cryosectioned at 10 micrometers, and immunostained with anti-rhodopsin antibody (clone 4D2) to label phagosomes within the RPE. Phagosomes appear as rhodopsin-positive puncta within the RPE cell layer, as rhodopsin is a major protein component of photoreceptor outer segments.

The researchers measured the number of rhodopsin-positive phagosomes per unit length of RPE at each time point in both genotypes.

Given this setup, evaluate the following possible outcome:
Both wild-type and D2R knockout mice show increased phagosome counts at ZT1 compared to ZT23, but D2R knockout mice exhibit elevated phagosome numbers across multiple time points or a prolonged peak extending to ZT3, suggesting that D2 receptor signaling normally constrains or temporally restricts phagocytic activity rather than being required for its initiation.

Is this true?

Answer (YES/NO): NO